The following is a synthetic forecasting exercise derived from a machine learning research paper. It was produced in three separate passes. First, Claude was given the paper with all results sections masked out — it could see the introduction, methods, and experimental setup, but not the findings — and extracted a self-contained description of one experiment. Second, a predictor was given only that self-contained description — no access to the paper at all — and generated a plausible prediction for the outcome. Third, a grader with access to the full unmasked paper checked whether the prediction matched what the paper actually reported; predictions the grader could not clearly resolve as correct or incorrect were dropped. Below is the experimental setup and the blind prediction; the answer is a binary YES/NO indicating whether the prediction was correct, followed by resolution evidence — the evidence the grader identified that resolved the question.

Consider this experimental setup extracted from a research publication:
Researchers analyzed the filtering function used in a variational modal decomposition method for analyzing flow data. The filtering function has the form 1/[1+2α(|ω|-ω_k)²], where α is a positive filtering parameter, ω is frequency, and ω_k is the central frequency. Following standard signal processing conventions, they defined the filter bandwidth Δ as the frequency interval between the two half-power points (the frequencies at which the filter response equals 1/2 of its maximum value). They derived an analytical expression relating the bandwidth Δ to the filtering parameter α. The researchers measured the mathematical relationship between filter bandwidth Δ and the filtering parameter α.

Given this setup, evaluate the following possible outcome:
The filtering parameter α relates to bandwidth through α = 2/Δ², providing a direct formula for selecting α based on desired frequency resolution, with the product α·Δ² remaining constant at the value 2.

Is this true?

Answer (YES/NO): NO